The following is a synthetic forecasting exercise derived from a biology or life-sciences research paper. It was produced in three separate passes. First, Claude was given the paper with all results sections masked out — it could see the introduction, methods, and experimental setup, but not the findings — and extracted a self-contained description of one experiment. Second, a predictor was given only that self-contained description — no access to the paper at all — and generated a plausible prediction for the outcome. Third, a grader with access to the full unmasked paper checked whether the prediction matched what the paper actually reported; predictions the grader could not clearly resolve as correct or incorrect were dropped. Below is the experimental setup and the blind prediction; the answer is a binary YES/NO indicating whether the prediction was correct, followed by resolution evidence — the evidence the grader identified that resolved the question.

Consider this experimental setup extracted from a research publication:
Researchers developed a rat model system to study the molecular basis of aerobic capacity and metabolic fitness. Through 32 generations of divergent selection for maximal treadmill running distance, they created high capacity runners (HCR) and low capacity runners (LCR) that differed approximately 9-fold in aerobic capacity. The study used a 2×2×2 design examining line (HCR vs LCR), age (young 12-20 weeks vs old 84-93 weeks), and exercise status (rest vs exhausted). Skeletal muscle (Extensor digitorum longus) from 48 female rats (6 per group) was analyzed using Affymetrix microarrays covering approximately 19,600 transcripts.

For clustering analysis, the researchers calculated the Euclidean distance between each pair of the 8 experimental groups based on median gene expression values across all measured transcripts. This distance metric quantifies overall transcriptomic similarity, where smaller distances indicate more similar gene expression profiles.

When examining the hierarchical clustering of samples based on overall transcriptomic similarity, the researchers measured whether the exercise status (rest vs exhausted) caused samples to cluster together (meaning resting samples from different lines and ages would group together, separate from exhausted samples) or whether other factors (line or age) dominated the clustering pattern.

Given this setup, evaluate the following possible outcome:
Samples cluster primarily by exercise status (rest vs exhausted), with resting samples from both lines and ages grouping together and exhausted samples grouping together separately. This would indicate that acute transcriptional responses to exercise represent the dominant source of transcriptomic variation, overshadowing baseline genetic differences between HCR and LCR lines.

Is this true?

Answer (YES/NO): NO